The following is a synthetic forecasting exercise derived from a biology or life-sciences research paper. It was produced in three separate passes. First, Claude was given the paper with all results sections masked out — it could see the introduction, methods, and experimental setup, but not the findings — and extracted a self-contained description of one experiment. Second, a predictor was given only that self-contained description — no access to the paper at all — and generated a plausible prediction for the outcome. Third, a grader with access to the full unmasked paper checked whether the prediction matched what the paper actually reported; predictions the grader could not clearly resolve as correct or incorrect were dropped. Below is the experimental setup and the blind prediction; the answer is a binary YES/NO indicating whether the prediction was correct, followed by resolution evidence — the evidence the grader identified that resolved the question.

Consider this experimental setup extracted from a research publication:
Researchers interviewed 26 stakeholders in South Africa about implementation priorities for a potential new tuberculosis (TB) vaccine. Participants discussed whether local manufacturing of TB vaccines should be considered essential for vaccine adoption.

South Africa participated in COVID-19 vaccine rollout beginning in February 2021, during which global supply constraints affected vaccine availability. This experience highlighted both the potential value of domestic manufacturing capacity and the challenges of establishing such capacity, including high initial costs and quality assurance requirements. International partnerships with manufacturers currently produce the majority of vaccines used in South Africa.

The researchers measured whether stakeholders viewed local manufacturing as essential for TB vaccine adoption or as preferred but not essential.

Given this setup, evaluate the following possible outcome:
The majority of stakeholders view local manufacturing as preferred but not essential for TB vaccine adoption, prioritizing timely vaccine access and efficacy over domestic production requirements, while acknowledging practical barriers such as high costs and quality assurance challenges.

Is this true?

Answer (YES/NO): YES